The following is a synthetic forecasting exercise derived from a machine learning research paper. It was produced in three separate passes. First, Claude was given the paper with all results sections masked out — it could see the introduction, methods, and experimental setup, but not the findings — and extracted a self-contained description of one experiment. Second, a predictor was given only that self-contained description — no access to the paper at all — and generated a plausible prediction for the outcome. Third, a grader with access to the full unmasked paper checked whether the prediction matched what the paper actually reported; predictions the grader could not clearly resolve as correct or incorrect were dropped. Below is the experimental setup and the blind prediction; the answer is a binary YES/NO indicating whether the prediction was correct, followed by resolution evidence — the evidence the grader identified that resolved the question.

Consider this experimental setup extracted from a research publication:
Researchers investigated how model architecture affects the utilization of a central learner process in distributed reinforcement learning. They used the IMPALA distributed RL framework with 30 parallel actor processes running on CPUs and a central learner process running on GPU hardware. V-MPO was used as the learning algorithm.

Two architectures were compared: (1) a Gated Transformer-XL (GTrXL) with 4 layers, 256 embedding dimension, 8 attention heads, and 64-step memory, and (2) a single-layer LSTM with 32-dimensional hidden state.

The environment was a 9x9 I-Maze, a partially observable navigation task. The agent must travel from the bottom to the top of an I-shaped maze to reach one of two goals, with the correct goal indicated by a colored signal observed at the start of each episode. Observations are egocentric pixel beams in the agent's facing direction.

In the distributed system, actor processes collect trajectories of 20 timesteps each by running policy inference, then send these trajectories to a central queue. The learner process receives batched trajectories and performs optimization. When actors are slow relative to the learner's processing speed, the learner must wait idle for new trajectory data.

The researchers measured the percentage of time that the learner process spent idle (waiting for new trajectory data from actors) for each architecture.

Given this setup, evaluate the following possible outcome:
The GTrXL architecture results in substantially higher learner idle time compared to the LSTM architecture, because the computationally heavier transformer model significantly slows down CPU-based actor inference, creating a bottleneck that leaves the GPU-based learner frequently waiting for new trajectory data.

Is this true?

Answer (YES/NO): YES